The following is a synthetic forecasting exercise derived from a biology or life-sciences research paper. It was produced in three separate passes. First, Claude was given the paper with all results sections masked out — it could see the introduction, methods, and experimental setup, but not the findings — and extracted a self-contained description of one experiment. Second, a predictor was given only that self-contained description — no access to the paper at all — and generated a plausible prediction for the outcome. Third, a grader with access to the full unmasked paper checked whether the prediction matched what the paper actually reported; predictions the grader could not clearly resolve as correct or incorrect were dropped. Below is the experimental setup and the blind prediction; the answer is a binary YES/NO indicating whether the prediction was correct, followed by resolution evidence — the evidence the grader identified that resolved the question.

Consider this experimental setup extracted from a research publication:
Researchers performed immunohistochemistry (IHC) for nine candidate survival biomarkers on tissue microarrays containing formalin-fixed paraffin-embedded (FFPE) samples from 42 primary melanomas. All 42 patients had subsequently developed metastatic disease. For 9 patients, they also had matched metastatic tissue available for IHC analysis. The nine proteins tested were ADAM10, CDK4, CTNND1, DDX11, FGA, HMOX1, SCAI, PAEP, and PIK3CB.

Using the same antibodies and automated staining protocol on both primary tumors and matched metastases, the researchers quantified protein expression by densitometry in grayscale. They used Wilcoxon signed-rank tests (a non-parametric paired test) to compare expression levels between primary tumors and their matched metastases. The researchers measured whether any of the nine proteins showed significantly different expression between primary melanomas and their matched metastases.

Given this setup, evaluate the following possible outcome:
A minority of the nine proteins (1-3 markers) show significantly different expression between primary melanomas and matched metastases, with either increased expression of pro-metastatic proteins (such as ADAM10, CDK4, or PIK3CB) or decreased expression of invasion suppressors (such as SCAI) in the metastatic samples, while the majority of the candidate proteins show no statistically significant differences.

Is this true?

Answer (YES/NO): NO